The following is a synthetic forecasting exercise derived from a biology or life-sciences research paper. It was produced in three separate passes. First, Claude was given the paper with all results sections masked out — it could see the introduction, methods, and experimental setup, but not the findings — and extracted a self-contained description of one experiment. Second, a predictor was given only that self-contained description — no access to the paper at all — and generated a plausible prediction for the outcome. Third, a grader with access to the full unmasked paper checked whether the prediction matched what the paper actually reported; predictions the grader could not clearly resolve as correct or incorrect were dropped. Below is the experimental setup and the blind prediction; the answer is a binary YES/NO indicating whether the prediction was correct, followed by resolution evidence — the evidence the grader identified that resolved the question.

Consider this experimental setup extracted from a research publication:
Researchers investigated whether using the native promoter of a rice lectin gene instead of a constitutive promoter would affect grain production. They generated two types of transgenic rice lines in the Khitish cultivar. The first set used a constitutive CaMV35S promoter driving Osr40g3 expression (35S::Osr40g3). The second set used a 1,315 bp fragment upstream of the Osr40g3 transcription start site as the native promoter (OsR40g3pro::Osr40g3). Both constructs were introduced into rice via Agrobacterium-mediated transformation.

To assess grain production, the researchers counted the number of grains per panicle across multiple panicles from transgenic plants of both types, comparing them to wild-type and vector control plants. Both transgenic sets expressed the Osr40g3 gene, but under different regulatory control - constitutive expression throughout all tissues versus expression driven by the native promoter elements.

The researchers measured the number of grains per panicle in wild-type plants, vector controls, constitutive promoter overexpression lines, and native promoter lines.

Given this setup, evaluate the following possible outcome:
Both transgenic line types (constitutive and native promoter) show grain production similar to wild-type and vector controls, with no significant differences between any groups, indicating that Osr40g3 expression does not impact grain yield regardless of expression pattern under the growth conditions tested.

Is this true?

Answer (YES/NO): NO